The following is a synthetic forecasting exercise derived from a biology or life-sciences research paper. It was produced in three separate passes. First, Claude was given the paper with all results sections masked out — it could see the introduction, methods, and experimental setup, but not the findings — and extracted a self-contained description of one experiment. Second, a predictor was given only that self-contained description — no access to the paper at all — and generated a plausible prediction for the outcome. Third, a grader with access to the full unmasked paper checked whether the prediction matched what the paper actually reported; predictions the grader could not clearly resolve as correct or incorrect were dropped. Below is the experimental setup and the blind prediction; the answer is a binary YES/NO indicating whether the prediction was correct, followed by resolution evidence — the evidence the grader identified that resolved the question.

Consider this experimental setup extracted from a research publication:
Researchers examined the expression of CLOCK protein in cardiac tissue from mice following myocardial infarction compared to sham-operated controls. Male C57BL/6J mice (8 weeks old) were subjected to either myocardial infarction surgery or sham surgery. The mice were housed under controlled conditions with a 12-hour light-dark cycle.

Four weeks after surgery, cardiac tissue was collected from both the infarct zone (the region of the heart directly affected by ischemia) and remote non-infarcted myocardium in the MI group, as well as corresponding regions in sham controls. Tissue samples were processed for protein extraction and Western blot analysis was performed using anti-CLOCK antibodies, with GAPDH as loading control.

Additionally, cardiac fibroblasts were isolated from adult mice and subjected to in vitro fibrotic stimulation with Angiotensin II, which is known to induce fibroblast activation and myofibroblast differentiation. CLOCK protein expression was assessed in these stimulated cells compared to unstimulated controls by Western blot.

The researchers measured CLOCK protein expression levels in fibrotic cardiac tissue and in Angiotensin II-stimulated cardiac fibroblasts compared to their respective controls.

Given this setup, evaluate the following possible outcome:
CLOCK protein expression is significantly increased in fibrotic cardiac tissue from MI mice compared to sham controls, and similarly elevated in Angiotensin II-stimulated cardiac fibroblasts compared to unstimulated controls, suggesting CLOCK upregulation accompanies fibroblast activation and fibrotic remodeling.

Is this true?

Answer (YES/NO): NO